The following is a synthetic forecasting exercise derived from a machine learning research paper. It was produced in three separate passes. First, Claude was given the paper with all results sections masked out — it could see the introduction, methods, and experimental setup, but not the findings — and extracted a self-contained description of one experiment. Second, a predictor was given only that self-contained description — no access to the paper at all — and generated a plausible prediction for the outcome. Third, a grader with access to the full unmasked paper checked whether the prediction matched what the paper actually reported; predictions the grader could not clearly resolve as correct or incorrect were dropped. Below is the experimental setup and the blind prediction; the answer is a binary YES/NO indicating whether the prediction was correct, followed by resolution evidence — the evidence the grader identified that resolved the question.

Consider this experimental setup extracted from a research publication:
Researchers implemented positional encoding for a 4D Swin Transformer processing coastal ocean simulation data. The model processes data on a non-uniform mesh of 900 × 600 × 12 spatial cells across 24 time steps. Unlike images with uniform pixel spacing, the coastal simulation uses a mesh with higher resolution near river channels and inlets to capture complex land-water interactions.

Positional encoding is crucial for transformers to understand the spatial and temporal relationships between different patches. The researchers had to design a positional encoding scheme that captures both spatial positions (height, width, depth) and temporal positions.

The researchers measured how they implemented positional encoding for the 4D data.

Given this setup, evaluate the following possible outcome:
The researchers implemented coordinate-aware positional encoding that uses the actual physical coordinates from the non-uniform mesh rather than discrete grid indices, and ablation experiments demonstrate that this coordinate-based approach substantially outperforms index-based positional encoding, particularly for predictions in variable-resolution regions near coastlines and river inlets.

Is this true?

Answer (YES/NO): NO